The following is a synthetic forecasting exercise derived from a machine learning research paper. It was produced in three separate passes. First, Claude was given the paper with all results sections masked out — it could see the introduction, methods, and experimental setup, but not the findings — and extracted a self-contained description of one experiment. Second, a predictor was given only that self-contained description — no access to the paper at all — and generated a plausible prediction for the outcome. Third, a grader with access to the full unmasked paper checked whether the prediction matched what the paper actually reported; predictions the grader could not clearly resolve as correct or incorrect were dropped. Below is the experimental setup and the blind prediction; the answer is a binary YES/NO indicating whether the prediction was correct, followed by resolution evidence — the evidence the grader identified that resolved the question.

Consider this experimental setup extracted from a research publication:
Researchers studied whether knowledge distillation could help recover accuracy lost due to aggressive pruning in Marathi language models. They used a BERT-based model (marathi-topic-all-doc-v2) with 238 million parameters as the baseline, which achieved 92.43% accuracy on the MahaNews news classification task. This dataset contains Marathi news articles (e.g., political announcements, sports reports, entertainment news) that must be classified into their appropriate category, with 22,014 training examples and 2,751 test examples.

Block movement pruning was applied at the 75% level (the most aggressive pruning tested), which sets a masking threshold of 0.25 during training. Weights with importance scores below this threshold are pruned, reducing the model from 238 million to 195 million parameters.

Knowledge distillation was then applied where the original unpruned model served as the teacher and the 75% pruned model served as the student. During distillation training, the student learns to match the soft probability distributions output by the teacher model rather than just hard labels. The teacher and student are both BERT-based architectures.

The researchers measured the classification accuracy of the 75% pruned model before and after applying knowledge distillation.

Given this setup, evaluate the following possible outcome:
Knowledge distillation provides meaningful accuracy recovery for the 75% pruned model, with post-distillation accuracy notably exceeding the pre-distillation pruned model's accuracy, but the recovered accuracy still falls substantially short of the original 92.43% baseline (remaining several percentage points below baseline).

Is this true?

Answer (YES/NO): NO